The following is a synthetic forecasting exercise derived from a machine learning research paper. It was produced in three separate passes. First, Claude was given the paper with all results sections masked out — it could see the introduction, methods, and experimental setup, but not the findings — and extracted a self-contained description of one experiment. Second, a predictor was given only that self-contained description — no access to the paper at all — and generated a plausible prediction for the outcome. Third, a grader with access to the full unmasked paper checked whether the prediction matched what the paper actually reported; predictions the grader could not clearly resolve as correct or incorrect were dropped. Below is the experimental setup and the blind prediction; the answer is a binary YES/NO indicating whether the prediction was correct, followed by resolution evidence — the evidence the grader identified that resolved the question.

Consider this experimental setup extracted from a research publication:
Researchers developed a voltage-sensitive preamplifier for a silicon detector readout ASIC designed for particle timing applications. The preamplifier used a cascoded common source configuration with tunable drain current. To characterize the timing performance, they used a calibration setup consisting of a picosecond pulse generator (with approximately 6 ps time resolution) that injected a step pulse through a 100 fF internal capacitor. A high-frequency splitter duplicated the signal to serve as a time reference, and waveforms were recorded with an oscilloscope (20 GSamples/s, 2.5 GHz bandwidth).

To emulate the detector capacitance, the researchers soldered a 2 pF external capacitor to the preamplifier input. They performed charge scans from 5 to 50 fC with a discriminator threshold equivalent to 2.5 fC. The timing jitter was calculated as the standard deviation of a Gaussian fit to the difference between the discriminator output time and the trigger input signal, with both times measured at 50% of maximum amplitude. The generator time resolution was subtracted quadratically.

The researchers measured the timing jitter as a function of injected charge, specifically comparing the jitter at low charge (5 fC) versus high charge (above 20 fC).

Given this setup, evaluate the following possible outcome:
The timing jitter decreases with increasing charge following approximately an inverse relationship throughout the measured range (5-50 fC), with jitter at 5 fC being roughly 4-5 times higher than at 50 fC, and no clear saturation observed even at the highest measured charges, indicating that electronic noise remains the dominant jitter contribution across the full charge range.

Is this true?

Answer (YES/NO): NO